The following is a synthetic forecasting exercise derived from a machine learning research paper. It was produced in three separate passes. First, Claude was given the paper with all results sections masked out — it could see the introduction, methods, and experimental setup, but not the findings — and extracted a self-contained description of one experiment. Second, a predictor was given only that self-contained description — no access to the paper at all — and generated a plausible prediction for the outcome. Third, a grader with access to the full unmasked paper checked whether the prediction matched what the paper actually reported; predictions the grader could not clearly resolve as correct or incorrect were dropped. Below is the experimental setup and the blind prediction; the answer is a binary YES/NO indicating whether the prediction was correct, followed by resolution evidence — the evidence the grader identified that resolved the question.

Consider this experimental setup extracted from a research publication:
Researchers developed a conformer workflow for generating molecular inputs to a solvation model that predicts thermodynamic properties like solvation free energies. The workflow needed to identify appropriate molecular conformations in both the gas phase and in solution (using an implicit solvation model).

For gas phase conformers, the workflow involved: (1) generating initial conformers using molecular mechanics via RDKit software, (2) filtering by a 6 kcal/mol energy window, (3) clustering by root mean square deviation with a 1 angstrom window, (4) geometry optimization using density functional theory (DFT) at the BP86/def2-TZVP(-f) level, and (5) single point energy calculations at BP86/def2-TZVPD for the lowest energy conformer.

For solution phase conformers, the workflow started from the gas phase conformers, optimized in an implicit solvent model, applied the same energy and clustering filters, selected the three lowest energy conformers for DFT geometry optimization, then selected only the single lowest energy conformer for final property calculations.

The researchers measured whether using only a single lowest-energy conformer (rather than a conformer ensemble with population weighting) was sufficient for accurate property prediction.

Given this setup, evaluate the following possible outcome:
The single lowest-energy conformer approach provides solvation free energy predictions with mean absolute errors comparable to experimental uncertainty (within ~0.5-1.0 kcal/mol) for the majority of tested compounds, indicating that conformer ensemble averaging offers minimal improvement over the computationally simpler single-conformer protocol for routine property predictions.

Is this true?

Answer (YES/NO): YES